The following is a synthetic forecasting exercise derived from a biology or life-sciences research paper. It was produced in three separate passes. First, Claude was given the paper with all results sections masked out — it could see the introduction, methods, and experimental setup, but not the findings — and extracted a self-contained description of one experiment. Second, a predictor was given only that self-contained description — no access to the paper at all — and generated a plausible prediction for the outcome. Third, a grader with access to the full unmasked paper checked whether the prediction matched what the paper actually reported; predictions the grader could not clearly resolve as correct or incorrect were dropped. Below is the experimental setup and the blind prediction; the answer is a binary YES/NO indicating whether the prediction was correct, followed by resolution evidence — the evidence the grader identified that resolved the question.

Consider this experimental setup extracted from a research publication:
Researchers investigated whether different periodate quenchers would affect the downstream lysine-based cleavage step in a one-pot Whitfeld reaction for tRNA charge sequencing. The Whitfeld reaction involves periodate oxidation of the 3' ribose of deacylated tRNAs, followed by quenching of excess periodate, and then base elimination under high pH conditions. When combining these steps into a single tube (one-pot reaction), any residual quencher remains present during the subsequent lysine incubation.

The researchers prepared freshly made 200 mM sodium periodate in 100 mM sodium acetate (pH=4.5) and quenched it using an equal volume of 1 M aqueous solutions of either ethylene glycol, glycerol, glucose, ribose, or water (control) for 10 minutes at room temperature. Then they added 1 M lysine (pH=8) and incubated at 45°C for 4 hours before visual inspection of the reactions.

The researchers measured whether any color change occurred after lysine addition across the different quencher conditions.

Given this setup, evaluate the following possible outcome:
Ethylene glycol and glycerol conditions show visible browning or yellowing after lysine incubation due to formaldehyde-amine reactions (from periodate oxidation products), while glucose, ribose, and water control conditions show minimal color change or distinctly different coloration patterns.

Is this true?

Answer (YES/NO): NO